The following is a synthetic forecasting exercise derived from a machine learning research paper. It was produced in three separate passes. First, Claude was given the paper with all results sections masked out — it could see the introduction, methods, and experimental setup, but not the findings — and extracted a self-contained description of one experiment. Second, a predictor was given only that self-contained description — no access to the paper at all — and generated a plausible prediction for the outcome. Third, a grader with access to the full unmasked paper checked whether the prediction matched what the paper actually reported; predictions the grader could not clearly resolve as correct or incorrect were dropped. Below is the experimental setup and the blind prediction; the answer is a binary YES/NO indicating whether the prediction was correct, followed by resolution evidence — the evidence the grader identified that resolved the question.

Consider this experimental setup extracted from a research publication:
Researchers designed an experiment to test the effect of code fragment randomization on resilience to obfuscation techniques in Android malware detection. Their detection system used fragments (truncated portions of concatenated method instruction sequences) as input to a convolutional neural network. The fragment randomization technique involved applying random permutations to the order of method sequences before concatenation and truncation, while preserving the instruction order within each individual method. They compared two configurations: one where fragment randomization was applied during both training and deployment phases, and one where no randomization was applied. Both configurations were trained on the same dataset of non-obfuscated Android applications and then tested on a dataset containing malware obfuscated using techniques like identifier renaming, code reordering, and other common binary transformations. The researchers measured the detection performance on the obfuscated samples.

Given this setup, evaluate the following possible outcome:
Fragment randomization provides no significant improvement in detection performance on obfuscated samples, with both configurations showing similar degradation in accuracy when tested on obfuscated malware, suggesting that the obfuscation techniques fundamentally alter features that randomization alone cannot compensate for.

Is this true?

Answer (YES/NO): NO